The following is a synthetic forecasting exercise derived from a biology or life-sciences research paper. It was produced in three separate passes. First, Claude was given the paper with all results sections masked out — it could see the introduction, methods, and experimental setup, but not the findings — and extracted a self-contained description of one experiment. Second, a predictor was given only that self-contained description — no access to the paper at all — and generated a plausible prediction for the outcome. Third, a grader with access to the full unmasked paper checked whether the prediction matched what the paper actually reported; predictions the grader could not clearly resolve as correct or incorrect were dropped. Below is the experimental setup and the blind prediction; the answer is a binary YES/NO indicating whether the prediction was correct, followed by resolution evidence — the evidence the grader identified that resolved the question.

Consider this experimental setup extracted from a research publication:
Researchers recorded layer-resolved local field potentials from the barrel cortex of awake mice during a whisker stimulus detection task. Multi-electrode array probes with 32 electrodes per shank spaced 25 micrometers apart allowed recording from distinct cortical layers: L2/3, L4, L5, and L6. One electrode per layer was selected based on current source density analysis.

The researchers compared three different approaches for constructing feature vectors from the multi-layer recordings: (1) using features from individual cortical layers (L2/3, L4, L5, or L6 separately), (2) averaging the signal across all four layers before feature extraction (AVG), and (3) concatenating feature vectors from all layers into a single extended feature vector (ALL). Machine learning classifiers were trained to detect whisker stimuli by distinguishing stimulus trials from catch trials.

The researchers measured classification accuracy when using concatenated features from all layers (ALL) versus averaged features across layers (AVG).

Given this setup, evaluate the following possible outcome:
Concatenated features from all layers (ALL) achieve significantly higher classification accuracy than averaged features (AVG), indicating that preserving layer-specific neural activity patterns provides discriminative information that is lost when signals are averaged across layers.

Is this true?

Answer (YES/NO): NO